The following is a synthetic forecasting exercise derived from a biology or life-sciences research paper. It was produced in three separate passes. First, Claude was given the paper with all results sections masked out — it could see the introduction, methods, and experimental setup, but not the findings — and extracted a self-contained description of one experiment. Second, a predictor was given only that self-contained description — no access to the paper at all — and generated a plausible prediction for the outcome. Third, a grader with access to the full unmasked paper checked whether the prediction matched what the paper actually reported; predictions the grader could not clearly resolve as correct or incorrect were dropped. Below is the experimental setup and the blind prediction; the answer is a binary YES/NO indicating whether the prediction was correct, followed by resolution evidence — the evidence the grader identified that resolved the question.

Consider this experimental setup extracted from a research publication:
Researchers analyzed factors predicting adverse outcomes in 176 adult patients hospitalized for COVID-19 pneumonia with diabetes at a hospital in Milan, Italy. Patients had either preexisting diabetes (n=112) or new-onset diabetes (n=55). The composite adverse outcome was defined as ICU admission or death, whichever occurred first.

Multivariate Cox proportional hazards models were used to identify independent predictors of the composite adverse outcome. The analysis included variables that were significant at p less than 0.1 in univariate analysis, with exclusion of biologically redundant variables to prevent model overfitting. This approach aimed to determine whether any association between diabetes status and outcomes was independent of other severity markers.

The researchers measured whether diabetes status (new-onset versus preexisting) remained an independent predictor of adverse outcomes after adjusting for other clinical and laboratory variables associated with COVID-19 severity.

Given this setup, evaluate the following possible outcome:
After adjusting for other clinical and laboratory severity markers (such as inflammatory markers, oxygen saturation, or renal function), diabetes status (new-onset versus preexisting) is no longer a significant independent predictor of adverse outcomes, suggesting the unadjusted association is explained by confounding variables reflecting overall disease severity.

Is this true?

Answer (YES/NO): NO